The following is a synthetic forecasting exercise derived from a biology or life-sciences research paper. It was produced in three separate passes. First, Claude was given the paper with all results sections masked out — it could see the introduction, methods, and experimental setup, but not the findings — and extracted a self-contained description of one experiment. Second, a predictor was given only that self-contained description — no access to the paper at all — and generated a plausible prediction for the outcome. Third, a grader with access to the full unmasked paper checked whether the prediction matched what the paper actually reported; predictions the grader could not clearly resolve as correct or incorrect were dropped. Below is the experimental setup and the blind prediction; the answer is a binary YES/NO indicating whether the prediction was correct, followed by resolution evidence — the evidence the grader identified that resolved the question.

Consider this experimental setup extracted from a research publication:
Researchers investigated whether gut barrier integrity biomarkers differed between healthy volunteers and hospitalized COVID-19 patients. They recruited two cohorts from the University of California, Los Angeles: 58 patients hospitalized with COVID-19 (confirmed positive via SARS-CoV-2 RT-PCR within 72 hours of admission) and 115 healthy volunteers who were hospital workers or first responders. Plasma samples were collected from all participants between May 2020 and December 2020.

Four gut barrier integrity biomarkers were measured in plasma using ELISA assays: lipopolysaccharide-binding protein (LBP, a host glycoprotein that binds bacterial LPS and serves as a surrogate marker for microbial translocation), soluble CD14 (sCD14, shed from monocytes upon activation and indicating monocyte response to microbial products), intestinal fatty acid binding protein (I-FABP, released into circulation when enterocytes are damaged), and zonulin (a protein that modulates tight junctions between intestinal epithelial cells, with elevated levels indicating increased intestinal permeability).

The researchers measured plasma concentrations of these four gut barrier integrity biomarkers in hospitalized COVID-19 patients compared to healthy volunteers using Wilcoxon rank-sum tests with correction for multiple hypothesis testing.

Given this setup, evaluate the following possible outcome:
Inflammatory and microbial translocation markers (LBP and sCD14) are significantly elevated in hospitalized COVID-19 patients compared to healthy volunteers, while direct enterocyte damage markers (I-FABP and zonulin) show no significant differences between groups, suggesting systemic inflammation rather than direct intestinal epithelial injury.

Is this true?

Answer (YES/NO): NO